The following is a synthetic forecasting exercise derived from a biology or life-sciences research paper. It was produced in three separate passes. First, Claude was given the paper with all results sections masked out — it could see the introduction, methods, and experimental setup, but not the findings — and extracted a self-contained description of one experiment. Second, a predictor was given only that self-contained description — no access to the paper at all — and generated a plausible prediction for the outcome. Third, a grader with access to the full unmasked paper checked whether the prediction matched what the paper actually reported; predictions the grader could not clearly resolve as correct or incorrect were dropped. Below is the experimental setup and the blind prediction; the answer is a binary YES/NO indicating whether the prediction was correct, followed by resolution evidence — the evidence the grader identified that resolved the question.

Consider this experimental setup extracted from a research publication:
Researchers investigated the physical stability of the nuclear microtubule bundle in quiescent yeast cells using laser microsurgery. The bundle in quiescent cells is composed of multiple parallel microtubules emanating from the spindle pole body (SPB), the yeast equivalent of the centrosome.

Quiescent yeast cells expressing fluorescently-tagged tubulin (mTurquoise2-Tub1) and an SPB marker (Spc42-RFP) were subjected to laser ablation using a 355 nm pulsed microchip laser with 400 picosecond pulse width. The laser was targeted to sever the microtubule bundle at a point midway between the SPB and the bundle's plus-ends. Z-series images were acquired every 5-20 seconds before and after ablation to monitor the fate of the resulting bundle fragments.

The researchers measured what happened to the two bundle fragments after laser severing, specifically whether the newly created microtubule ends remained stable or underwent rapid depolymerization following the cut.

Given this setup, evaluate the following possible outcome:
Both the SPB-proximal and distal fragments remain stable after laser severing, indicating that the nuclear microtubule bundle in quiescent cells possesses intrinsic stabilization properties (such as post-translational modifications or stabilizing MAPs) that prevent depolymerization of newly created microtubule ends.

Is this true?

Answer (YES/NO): YES